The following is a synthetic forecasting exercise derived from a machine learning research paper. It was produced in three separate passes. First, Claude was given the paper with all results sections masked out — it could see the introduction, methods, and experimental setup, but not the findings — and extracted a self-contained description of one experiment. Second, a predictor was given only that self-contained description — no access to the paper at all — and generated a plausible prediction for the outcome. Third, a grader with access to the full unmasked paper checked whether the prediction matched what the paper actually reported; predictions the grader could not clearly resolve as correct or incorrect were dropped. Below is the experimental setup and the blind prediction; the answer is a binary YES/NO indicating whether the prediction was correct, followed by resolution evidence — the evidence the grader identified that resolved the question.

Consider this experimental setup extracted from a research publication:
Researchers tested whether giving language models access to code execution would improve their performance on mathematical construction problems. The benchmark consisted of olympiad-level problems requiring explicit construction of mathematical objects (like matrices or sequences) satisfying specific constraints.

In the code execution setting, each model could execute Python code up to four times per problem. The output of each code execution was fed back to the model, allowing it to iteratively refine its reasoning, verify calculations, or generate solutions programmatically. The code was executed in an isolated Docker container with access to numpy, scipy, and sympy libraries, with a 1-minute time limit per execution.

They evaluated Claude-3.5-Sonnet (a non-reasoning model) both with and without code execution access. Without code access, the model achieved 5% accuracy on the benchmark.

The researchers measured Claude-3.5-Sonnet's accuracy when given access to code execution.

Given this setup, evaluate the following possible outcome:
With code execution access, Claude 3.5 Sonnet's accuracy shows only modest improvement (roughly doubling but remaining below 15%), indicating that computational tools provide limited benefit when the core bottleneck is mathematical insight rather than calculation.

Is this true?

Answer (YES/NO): NO